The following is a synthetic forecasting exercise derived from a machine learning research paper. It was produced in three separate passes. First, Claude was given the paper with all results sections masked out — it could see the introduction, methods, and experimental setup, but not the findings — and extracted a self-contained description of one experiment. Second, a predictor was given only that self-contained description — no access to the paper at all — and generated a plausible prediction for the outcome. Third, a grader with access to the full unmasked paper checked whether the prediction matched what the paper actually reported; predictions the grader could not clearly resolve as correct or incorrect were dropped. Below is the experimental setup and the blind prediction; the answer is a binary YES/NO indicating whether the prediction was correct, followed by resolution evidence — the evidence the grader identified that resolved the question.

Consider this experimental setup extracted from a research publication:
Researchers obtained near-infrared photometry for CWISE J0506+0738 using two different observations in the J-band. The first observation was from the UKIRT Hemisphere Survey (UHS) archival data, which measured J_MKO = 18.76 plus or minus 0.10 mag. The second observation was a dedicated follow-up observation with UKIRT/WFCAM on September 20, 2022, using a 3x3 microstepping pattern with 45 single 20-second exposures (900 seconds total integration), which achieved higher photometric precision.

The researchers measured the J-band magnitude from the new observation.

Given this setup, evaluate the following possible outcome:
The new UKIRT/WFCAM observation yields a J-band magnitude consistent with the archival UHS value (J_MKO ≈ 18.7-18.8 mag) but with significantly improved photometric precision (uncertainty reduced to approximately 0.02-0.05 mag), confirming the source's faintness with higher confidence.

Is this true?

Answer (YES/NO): NO